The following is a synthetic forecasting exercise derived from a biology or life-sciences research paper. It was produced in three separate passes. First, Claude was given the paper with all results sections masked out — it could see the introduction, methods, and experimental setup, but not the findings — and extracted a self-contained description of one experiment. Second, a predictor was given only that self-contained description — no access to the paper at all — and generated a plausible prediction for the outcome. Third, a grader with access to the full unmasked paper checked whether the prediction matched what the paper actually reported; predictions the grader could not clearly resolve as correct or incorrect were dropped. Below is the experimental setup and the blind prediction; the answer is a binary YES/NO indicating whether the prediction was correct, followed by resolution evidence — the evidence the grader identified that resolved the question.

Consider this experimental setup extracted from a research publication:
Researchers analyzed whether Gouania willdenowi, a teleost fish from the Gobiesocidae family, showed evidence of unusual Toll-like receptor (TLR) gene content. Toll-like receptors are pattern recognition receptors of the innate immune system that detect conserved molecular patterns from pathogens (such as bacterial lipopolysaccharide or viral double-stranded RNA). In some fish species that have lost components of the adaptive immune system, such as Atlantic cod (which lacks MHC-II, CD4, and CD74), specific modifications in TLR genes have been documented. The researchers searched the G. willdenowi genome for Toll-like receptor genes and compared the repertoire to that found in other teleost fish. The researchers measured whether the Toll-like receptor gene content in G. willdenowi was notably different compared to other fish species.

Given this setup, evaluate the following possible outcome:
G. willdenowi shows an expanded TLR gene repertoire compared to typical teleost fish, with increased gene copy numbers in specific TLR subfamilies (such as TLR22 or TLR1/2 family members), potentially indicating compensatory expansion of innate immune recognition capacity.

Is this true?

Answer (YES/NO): NO